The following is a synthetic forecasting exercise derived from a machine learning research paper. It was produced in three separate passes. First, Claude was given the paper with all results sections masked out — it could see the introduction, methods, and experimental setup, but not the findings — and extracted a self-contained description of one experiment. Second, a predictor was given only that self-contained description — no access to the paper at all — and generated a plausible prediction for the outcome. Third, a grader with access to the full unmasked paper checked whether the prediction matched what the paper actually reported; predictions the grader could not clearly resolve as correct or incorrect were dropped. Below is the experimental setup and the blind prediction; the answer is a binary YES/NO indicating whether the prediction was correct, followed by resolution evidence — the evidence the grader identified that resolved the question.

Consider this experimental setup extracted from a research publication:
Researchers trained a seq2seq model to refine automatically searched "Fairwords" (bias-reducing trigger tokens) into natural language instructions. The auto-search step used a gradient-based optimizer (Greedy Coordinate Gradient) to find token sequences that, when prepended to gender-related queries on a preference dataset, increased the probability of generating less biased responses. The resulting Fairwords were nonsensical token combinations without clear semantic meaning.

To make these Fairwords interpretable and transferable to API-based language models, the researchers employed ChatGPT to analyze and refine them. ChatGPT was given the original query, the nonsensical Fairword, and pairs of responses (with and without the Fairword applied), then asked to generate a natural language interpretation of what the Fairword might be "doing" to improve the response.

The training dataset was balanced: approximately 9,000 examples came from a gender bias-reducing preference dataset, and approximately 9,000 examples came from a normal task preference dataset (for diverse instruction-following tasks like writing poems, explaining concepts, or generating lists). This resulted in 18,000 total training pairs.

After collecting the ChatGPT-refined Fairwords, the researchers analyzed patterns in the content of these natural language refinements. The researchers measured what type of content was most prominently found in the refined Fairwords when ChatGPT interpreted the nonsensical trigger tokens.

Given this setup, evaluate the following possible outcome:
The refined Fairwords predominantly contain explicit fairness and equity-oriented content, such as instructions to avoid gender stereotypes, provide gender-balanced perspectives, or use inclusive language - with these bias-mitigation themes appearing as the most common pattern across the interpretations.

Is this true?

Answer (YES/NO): NO